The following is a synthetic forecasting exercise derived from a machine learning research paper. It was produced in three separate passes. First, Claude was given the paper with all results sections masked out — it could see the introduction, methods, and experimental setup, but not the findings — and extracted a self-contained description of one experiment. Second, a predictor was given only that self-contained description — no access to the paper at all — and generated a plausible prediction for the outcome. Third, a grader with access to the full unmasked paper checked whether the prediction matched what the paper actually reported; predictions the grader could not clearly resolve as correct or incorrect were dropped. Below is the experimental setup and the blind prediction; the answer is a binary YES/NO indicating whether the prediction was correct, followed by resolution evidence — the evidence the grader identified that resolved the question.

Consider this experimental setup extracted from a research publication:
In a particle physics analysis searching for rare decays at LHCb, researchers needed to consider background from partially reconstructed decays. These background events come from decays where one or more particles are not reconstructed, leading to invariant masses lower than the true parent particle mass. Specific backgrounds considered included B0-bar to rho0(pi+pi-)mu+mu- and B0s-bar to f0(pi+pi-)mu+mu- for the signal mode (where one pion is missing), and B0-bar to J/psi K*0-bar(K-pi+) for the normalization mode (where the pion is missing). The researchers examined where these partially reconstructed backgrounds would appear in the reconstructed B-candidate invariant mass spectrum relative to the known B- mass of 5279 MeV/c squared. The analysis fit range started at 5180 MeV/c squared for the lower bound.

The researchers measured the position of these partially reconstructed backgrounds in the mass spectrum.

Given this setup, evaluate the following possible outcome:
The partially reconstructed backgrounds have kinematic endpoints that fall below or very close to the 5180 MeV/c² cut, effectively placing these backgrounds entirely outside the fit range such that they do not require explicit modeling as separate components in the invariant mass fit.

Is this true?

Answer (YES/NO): YES